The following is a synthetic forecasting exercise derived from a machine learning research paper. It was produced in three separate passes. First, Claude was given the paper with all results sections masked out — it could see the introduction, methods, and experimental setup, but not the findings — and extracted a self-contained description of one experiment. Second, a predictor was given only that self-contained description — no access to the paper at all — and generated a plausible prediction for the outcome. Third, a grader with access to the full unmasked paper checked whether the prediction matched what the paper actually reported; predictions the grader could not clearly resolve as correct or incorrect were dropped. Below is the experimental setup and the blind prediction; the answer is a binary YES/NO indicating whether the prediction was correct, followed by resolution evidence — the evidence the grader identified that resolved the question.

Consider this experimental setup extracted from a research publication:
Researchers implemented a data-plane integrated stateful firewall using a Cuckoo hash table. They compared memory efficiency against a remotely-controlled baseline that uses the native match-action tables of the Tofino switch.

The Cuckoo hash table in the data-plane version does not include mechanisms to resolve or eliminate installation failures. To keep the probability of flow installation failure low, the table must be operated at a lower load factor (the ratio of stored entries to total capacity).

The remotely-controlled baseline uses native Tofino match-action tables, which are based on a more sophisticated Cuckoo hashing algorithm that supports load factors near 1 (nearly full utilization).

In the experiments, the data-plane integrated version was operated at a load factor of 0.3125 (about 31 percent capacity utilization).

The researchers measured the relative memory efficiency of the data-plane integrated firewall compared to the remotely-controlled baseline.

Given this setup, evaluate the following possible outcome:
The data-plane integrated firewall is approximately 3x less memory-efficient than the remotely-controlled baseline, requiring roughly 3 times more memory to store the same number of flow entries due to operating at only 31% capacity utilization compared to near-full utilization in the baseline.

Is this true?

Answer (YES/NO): YES